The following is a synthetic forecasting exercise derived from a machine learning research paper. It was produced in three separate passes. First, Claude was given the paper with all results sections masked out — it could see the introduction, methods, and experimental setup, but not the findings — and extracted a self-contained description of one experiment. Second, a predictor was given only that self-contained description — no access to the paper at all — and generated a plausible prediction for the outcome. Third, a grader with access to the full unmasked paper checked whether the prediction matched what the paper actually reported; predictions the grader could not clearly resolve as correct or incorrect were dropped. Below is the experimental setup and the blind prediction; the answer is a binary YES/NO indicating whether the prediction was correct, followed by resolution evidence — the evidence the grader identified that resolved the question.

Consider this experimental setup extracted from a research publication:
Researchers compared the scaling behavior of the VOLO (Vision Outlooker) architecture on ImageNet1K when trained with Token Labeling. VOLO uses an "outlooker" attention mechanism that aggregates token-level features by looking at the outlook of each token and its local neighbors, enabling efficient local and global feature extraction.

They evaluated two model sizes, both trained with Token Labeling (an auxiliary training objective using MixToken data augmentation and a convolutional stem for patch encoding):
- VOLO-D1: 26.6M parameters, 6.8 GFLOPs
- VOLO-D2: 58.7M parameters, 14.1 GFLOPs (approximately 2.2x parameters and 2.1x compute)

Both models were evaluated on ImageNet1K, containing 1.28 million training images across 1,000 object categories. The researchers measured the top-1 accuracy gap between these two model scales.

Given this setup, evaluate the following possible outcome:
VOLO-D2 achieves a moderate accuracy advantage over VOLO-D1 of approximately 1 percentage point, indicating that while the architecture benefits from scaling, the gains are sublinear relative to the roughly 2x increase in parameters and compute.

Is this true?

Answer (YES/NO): YES